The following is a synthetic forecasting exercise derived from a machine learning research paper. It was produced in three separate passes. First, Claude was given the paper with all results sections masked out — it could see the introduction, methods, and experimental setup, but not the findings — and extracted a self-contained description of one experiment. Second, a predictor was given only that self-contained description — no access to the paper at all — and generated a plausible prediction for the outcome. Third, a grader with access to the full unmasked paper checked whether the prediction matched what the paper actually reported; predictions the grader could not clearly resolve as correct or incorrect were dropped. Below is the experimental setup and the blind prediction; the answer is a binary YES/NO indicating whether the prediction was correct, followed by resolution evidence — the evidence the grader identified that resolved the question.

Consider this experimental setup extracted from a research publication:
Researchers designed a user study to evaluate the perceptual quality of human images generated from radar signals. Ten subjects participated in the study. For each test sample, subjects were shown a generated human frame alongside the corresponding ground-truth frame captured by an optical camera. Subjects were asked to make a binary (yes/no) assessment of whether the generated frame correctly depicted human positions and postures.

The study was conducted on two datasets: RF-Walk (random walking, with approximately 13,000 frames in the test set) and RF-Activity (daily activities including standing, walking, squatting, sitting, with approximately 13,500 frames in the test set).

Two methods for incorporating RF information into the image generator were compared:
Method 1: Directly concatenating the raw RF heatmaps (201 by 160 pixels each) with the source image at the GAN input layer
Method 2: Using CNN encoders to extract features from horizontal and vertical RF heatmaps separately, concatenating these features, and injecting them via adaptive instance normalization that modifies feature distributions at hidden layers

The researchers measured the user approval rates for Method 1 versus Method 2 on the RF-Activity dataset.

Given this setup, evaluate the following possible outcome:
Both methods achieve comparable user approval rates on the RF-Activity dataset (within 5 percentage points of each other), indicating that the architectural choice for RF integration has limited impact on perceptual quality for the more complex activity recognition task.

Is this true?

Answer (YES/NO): NO